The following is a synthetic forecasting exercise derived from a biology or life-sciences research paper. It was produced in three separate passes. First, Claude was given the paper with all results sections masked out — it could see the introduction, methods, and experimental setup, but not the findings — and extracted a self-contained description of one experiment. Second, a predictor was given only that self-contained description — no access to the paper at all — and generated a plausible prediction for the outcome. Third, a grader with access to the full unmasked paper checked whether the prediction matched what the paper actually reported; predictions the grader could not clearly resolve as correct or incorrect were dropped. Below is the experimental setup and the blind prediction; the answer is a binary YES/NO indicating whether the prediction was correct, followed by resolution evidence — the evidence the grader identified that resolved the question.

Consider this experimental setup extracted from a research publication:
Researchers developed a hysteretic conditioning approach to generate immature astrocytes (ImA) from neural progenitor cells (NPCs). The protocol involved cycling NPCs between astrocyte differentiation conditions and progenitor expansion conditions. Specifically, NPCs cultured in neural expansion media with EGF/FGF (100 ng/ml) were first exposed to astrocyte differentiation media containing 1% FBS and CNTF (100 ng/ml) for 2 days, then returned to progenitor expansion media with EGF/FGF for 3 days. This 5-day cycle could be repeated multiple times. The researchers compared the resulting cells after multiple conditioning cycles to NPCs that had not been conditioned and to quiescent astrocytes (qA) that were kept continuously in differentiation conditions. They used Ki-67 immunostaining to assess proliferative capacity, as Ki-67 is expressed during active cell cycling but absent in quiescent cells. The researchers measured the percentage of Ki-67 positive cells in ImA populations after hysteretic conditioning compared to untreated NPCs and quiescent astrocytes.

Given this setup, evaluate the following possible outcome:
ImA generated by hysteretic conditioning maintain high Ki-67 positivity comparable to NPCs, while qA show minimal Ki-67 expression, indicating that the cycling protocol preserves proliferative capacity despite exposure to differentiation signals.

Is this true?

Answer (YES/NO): YES